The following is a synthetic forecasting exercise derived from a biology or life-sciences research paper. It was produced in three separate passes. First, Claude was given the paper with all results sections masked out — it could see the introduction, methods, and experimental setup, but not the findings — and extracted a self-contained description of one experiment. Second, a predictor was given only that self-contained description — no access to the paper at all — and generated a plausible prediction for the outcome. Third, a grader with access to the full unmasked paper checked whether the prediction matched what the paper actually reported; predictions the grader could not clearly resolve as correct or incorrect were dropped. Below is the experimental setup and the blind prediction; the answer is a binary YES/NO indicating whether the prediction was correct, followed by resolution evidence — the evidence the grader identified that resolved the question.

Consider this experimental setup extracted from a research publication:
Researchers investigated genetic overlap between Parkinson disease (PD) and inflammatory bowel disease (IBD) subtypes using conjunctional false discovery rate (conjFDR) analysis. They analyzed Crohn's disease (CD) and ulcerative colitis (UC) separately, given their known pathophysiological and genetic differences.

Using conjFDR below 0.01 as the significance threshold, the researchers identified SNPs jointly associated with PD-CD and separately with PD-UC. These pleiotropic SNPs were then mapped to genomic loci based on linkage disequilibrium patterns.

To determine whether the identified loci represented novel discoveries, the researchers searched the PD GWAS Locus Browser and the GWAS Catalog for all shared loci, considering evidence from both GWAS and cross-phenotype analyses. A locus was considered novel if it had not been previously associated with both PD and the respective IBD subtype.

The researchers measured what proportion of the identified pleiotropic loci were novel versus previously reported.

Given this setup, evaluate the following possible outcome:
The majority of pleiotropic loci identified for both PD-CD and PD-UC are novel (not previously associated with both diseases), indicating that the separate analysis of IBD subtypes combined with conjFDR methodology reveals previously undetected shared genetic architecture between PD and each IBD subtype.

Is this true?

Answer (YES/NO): YES